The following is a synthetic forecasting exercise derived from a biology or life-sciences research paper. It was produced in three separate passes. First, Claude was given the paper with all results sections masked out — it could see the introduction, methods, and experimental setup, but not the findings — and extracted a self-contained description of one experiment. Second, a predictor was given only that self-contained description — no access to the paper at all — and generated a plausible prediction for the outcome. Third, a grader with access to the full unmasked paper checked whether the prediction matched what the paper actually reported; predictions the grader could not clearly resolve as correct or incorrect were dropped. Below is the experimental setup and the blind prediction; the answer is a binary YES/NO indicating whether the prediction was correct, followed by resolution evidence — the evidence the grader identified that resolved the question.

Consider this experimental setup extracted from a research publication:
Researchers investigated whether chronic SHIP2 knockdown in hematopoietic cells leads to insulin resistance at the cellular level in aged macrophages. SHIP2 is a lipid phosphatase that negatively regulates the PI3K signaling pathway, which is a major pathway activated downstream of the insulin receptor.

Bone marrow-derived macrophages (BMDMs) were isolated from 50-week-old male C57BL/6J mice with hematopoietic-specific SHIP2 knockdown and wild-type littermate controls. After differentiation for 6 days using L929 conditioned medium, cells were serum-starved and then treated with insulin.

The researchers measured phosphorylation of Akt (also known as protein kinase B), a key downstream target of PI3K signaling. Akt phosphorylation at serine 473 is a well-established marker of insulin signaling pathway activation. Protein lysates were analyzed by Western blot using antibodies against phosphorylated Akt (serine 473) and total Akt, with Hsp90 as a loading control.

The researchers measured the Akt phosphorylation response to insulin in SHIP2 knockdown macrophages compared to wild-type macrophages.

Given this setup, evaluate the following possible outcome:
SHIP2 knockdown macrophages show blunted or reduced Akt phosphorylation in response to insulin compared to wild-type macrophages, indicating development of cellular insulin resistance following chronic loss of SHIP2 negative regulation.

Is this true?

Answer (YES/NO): YES